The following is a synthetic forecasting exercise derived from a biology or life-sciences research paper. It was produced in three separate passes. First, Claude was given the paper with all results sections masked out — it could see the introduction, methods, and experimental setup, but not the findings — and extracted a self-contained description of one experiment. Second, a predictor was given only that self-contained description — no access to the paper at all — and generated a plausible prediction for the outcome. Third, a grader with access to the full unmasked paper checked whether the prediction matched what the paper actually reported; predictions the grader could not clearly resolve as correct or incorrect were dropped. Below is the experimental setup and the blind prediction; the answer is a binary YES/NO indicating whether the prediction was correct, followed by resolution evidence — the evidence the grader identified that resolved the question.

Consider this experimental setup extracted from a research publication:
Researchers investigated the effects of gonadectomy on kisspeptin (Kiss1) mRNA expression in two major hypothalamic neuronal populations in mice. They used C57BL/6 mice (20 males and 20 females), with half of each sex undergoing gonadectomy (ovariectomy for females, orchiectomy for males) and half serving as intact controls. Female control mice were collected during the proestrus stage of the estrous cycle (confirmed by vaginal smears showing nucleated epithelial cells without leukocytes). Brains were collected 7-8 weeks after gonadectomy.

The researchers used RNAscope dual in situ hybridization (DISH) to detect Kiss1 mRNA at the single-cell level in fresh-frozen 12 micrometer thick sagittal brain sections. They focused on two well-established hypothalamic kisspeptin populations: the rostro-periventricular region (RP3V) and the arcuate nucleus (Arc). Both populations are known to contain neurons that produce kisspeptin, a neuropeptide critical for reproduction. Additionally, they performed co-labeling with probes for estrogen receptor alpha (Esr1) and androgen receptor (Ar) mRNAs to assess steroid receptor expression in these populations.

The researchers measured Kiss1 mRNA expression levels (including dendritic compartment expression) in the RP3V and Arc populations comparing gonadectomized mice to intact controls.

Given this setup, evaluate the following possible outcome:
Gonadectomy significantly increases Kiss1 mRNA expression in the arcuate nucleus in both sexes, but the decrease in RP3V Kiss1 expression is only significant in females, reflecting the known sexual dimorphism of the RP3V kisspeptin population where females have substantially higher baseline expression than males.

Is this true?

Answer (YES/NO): NO